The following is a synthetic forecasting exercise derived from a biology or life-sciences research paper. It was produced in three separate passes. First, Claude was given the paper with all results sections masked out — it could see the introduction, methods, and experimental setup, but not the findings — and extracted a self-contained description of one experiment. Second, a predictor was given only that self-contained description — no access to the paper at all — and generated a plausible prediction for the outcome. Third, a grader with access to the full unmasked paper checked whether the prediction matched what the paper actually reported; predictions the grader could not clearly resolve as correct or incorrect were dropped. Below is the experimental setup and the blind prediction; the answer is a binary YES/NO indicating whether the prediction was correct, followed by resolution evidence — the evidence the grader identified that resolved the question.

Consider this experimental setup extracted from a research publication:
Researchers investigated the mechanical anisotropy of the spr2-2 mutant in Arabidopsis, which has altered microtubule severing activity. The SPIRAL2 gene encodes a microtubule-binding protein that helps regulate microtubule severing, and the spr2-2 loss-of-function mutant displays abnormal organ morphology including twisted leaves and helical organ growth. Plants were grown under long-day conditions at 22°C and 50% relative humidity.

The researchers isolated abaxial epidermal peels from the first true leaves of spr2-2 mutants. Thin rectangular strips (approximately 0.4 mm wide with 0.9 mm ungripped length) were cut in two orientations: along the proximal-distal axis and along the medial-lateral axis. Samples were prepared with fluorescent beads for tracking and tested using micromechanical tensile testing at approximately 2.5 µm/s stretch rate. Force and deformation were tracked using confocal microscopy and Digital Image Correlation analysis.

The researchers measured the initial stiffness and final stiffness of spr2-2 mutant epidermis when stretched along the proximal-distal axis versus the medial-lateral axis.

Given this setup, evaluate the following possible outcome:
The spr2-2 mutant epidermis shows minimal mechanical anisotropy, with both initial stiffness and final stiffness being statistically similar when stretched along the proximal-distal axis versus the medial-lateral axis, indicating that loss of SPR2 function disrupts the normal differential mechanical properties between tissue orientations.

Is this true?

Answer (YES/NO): NO